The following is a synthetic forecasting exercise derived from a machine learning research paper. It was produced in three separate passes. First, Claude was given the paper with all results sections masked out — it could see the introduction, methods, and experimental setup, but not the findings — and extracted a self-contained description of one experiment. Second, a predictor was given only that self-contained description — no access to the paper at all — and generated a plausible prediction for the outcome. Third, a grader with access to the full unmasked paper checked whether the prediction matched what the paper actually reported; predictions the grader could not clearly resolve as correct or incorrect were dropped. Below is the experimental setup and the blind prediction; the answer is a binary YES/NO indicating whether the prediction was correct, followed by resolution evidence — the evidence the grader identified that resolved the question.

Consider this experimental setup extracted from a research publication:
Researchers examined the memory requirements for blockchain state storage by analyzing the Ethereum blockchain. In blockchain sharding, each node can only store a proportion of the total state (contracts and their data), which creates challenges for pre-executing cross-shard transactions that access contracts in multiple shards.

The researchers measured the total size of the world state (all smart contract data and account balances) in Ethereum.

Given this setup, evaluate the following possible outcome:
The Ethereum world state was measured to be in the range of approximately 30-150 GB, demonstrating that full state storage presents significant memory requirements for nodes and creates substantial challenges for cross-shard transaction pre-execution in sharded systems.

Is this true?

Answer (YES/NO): YES